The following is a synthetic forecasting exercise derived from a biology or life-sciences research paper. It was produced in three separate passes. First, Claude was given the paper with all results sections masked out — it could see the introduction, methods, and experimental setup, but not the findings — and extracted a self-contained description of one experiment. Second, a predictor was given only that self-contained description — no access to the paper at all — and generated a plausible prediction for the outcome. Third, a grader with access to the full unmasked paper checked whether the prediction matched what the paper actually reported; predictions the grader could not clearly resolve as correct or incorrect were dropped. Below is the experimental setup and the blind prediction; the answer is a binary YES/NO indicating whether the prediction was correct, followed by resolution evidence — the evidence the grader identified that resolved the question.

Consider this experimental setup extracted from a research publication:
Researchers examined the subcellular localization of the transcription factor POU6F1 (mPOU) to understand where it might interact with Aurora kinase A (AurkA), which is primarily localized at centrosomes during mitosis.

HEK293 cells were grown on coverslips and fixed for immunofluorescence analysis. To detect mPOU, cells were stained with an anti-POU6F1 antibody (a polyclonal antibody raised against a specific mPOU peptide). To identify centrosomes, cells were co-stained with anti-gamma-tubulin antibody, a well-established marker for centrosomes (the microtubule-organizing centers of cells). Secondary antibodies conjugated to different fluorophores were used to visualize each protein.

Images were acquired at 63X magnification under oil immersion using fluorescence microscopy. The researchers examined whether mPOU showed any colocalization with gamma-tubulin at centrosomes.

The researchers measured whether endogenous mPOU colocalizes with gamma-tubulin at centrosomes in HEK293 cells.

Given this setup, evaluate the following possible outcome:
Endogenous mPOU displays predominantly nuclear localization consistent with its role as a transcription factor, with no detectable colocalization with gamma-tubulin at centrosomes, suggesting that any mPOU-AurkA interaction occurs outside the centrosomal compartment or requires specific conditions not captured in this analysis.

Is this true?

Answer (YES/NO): NO